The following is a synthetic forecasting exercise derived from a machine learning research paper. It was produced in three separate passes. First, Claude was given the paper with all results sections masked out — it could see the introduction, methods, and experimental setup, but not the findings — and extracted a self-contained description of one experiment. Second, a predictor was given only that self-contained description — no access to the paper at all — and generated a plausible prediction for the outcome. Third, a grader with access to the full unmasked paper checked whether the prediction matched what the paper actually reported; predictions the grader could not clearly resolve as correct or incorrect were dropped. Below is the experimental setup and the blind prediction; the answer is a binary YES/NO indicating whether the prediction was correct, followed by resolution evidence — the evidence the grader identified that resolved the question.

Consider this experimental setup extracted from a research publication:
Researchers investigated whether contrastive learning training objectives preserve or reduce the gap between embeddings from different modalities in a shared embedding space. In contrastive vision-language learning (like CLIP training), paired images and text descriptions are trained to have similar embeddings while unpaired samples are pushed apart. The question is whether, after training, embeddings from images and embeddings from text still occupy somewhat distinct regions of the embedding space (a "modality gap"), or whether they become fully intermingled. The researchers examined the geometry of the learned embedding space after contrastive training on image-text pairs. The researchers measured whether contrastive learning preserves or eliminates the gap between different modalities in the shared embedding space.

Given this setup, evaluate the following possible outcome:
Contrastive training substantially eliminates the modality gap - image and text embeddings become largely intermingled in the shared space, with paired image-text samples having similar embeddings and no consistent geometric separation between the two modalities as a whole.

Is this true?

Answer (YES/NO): NO